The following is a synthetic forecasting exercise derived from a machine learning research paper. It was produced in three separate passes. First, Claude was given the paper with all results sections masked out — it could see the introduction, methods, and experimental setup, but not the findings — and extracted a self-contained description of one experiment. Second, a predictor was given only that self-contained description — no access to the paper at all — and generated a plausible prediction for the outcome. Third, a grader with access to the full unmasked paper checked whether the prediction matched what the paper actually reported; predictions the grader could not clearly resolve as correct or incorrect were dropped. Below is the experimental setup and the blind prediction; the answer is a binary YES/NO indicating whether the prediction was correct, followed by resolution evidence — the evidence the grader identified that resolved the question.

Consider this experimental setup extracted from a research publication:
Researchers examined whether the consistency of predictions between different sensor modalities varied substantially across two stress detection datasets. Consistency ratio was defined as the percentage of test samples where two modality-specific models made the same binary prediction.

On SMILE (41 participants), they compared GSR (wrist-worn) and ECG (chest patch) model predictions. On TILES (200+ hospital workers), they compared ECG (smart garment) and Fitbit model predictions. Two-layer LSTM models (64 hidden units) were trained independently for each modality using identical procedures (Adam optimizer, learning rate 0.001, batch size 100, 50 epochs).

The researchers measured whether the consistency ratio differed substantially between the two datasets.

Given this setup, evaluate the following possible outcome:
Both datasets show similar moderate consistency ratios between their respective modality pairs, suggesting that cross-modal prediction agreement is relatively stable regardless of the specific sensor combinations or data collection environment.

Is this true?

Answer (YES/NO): YES